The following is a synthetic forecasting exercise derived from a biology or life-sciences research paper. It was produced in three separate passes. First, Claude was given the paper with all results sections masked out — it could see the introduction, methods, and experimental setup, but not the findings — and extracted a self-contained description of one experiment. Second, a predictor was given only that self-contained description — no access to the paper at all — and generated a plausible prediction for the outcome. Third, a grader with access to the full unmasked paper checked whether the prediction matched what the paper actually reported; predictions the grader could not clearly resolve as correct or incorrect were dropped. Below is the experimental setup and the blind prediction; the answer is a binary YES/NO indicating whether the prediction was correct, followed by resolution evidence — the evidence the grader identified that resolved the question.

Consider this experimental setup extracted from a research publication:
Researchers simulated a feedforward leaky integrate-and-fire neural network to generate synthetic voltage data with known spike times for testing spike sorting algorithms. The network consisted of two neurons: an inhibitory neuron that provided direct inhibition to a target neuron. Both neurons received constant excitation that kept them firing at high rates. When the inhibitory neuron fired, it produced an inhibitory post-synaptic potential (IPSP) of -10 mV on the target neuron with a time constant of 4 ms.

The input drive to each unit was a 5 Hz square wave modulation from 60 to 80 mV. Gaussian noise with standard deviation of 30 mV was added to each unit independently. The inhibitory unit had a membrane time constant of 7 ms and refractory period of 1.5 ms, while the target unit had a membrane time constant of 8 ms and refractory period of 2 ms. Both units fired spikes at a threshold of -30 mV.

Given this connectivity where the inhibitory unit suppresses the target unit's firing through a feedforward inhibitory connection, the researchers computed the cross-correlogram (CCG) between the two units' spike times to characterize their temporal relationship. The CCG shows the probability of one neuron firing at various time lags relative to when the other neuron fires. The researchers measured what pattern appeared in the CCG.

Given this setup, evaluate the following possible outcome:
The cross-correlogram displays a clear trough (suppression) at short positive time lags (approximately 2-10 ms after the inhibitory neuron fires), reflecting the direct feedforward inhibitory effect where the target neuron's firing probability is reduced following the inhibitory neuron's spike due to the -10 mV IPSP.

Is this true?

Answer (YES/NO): YES